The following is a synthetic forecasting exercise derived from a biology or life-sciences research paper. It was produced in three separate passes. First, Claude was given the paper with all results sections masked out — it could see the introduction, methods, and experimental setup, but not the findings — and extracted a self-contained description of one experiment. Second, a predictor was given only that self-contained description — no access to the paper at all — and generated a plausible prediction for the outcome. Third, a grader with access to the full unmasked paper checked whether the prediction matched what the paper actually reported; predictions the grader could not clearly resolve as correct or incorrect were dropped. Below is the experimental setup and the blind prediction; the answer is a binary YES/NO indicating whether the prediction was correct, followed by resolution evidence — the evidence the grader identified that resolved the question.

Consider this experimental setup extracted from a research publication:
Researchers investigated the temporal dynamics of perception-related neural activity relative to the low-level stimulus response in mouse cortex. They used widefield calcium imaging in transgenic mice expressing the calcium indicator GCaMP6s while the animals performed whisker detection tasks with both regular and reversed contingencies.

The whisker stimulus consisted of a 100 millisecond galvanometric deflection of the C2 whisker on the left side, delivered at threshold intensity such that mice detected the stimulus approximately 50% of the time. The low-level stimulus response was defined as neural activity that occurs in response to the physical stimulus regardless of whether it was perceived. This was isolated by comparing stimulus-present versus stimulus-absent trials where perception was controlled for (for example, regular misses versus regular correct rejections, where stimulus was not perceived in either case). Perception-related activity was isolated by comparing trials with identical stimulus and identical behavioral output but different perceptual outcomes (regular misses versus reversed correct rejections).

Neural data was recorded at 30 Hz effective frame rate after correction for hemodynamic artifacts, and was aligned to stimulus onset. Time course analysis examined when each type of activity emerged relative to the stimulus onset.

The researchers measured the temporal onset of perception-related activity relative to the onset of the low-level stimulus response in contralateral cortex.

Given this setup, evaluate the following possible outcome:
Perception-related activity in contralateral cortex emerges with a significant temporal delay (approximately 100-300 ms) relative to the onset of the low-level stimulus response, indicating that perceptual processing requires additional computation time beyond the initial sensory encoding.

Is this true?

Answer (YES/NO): YES